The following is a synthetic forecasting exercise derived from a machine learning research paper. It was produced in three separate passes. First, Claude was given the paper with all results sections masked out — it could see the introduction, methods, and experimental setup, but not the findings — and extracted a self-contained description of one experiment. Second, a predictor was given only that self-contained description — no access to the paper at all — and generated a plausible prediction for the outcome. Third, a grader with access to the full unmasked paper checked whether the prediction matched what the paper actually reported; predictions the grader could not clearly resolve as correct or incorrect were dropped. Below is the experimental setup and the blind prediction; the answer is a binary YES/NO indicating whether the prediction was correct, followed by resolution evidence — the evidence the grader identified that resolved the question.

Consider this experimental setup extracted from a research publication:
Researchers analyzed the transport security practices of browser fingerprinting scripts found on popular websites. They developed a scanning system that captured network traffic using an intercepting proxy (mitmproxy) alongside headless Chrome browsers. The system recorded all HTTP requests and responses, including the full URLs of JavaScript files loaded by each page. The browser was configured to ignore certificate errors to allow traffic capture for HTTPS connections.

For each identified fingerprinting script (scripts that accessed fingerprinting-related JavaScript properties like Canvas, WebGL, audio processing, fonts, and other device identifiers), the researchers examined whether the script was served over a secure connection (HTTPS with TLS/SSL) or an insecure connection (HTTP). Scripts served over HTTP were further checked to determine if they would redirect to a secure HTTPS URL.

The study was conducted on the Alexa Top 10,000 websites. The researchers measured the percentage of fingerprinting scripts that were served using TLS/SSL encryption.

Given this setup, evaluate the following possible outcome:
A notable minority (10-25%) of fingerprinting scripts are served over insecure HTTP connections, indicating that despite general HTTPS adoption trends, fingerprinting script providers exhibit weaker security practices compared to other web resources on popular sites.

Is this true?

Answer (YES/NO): NO